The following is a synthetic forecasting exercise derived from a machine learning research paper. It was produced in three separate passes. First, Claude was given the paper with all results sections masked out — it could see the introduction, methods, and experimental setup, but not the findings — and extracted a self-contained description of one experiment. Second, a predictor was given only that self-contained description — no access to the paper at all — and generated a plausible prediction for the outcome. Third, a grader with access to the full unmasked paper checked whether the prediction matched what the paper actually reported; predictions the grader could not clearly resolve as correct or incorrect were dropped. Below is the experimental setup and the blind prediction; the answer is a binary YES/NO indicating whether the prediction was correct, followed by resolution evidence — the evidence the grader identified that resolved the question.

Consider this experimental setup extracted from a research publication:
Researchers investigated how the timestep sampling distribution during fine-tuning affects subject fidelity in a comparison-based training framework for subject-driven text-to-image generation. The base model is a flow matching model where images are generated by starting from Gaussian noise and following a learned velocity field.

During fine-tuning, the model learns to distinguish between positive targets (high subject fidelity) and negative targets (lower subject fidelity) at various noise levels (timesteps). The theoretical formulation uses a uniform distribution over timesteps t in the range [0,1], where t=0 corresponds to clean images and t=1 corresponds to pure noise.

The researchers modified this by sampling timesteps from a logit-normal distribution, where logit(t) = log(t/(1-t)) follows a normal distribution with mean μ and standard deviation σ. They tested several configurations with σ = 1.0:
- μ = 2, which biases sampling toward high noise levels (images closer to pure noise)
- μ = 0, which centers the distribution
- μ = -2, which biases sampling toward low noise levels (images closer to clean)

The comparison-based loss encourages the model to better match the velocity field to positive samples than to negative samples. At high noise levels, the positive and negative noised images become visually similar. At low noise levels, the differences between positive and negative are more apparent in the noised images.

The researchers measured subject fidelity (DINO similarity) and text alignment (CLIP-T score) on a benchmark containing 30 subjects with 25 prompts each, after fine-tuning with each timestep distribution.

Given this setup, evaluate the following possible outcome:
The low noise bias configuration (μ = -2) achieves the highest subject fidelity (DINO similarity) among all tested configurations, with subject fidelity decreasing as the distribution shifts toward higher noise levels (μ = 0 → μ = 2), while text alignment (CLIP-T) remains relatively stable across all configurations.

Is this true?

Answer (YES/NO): NO